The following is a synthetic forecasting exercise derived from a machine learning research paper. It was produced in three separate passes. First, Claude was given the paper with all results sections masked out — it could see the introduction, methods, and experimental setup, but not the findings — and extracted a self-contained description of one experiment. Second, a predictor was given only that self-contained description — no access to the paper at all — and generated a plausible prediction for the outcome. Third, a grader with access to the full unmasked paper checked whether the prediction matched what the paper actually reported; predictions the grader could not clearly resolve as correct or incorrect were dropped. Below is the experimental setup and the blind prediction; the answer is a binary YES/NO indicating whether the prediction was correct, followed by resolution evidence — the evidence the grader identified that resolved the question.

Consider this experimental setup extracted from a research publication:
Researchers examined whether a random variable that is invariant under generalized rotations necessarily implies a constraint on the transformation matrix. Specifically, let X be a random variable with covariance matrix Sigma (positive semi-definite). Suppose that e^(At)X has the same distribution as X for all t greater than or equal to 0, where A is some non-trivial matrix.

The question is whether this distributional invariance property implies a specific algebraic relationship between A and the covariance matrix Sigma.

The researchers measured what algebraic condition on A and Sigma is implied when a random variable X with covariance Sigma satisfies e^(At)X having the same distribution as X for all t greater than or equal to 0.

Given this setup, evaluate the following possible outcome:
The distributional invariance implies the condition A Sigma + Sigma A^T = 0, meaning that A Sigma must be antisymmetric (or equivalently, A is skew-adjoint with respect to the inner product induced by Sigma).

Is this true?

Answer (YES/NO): YES